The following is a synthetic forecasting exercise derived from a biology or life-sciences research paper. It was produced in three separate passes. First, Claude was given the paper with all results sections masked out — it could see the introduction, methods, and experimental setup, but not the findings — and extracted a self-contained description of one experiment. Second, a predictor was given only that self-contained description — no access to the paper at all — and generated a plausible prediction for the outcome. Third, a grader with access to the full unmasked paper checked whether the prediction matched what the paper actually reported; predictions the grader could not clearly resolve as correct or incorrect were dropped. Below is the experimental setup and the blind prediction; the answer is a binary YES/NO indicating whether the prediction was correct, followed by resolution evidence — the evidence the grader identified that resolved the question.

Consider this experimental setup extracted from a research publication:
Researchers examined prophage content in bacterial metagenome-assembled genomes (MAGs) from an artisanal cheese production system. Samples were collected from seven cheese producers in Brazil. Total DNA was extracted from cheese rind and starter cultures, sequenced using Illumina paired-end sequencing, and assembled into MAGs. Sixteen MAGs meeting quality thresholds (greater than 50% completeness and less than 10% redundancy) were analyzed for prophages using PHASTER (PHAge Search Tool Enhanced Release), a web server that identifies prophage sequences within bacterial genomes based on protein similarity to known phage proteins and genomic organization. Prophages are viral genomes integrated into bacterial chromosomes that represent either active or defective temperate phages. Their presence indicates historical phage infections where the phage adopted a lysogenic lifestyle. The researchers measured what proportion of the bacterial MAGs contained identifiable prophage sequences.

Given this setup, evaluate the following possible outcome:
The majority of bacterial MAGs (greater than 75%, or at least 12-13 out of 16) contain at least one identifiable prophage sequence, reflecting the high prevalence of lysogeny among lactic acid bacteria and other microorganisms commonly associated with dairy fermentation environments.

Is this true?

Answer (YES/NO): NO